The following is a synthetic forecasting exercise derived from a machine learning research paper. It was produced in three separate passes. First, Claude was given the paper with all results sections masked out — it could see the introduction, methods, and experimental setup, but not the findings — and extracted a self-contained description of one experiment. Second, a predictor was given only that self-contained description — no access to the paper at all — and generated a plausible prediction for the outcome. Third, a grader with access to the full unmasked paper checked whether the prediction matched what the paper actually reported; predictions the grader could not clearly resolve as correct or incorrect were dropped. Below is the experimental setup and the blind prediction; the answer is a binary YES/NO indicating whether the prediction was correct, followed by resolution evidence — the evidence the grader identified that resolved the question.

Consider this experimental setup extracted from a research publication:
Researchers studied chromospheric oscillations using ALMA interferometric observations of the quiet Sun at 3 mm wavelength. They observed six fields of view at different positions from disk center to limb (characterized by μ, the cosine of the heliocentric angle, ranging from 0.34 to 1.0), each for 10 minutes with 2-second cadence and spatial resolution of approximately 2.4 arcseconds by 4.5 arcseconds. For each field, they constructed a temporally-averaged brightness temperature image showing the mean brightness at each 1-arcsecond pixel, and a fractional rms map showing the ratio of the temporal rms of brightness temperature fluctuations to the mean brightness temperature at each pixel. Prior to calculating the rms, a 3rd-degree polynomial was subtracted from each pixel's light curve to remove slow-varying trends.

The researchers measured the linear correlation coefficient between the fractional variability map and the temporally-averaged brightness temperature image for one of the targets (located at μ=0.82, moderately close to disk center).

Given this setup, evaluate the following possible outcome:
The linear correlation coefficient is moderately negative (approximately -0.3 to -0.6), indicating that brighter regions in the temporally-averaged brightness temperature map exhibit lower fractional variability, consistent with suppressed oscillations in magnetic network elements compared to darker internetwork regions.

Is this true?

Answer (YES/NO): NO